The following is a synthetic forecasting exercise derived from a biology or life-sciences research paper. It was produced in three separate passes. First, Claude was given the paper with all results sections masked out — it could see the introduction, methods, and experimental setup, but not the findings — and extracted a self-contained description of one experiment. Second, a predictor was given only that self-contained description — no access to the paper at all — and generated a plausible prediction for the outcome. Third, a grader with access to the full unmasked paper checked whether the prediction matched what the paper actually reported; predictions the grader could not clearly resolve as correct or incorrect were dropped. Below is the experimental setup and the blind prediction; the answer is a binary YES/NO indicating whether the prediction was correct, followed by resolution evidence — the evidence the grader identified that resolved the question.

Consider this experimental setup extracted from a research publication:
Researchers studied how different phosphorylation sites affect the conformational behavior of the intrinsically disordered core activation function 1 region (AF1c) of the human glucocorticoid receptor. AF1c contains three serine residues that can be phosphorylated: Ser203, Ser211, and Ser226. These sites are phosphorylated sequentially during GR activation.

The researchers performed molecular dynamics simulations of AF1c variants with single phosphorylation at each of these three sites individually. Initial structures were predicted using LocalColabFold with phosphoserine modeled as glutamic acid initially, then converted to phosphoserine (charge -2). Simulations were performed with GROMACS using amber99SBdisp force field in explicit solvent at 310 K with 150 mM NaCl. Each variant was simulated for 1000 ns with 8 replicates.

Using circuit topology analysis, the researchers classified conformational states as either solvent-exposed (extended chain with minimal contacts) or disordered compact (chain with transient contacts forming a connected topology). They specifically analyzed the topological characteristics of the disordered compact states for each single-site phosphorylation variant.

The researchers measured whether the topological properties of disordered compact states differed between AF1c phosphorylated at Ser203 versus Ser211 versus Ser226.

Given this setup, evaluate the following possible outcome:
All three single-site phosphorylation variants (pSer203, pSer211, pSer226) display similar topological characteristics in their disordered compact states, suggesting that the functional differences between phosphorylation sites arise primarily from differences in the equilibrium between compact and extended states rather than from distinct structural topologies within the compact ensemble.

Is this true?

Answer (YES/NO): NO